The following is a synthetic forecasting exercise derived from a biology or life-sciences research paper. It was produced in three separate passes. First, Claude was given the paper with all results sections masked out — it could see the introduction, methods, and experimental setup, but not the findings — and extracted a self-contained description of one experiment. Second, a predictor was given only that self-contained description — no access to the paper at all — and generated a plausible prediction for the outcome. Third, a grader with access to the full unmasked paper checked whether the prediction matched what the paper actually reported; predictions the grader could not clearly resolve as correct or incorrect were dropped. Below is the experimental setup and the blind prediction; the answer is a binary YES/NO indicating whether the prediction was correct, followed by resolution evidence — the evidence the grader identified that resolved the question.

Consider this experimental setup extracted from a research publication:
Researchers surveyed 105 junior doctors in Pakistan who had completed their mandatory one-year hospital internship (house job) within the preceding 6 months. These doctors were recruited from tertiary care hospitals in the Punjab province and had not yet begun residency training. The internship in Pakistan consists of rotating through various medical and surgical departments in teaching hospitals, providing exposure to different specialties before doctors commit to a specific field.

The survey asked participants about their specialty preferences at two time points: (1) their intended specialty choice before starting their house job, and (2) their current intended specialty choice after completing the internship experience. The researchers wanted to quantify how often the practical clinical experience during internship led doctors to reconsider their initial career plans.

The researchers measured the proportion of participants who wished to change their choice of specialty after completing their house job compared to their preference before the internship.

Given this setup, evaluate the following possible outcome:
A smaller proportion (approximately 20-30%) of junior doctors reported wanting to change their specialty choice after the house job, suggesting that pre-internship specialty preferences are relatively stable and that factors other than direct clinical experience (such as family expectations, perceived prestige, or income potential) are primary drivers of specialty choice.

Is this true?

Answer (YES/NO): NO